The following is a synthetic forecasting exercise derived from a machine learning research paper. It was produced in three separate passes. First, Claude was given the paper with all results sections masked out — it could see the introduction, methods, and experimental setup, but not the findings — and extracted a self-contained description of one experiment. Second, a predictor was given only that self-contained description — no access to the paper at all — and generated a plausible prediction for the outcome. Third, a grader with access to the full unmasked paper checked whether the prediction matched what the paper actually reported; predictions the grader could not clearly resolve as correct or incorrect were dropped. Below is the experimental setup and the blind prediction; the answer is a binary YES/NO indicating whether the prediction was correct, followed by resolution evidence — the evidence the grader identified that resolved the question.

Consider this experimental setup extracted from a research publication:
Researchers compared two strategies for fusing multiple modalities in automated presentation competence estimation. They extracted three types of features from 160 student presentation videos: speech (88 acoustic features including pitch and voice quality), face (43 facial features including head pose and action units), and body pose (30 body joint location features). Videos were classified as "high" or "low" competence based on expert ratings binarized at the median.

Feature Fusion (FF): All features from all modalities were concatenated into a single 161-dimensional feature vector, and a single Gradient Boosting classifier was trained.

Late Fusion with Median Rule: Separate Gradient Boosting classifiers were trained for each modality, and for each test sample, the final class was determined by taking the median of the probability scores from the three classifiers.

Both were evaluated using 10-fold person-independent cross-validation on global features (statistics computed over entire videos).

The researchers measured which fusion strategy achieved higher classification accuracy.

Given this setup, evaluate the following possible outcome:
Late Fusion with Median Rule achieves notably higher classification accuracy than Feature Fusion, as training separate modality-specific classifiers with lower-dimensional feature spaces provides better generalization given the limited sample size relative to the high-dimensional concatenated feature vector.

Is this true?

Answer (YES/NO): NO